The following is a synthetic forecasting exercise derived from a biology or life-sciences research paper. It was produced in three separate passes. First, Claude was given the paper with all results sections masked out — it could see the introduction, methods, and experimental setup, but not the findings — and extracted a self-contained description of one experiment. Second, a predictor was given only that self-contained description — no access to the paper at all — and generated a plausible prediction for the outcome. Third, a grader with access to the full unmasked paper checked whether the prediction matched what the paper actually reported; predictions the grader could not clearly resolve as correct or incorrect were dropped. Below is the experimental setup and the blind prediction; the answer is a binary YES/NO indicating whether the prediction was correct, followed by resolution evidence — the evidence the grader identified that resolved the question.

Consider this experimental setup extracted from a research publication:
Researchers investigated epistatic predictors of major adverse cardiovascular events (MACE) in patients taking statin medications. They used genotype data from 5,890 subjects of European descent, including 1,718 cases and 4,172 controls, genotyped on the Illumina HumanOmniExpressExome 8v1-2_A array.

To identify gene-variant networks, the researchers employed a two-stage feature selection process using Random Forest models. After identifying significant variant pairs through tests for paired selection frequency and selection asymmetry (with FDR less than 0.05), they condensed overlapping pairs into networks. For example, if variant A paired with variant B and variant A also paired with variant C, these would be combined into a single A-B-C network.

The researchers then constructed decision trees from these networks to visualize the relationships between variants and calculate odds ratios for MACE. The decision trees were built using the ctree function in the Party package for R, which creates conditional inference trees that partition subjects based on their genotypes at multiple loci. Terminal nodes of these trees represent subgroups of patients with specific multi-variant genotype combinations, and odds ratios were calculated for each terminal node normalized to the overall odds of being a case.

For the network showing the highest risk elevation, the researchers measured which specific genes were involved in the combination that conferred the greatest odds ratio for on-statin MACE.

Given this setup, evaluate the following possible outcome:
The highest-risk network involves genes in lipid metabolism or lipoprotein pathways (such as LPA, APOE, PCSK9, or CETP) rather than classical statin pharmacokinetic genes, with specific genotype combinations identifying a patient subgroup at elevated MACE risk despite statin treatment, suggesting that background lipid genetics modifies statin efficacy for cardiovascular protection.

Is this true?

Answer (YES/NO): NO